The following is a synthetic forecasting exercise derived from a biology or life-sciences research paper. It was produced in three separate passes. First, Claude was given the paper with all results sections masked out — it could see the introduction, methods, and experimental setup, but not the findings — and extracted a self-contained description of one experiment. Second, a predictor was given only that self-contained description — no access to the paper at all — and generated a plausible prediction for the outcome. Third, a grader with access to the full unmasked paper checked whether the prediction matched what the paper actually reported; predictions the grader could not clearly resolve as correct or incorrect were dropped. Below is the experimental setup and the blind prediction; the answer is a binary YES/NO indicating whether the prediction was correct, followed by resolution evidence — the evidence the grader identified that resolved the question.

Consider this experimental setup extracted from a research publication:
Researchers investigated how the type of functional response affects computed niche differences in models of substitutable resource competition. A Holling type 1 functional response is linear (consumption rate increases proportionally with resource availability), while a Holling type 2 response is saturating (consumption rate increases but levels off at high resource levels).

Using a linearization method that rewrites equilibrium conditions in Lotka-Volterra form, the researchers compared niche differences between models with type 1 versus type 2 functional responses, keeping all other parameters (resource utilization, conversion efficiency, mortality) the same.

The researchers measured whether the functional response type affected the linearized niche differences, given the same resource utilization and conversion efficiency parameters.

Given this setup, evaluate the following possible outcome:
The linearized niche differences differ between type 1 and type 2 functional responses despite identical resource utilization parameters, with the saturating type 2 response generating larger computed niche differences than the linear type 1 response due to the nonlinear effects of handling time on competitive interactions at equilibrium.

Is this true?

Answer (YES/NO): NO